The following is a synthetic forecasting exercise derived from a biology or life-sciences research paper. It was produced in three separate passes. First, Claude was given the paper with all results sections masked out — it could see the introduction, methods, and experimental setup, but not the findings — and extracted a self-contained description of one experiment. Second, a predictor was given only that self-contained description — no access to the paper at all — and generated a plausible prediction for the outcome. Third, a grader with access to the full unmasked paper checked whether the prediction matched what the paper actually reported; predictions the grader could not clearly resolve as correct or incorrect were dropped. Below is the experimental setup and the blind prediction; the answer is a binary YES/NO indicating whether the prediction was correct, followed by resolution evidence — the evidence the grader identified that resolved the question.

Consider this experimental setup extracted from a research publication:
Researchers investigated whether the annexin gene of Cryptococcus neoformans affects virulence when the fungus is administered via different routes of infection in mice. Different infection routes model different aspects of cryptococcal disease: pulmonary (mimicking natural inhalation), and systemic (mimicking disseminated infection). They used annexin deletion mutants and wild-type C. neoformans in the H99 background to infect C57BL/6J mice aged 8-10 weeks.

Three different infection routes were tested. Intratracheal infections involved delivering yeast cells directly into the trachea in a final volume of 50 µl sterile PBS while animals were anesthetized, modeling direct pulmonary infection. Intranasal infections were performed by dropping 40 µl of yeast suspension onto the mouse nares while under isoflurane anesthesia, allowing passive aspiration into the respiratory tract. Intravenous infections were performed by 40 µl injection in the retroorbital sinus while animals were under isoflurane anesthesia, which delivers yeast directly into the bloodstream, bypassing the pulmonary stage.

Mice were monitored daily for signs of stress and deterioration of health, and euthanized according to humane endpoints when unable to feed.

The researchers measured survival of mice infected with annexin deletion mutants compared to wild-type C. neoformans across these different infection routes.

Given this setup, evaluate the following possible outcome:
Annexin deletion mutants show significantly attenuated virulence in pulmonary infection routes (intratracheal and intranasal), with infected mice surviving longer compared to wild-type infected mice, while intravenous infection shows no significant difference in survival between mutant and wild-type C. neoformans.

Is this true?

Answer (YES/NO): NO